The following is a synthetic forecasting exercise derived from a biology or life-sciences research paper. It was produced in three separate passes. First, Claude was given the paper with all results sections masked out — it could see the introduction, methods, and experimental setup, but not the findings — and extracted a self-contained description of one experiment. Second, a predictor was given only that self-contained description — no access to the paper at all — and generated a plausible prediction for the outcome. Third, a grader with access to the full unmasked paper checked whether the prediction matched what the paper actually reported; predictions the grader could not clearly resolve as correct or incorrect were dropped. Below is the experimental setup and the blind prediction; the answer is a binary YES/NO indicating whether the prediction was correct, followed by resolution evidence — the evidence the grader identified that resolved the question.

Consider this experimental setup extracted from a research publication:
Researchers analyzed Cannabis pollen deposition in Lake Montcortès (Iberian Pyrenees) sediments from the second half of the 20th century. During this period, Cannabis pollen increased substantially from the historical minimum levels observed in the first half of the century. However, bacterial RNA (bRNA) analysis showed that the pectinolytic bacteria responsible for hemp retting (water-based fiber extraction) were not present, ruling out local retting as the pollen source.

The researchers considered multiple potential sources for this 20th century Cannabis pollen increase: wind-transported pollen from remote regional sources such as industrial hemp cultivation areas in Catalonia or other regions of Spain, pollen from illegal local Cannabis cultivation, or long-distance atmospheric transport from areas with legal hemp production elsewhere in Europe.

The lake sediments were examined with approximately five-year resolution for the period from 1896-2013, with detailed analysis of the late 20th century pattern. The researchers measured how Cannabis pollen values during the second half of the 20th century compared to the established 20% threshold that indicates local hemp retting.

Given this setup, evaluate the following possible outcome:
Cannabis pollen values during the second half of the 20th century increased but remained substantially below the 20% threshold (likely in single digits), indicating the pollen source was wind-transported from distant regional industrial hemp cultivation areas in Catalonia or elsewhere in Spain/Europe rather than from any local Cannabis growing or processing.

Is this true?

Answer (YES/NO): NO